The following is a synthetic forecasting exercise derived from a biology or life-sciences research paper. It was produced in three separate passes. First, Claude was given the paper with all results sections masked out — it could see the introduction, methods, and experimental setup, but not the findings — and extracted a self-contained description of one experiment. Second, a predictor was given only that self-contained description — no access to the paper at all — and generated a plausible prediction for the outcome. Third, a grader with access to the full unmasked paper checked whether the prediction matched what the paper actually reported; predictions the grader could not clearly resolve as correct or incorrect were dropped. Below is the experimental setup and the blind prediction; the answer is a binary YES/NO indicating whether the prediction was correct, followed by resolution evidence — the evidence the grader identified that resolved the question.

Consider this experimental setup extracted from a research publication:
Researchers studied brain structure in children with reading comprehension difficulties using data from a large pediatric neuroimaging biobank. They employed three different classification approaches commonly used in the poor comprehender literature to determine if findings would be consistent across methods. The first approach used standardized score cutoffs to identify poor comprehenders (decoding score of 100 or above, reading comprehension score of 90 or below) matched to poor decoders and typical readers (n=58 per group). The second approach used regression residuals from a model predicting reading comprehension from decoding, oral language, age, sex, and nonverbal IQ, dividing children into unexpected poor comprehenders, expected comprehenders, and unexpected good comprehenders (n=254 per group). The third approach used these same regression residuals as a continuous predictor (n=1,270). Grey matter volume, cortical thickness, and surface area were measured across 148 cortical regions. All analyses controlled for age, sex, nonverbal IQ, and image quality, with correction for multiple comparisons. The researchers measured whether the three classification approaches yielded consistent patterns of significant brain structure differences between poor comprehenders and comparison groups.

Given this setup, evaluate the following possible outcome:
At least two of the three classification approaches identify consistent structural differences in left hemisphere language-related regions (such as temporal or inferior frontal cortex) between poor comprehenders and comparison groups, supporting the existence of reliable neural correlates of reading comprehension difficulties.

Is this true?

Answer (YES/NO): NO